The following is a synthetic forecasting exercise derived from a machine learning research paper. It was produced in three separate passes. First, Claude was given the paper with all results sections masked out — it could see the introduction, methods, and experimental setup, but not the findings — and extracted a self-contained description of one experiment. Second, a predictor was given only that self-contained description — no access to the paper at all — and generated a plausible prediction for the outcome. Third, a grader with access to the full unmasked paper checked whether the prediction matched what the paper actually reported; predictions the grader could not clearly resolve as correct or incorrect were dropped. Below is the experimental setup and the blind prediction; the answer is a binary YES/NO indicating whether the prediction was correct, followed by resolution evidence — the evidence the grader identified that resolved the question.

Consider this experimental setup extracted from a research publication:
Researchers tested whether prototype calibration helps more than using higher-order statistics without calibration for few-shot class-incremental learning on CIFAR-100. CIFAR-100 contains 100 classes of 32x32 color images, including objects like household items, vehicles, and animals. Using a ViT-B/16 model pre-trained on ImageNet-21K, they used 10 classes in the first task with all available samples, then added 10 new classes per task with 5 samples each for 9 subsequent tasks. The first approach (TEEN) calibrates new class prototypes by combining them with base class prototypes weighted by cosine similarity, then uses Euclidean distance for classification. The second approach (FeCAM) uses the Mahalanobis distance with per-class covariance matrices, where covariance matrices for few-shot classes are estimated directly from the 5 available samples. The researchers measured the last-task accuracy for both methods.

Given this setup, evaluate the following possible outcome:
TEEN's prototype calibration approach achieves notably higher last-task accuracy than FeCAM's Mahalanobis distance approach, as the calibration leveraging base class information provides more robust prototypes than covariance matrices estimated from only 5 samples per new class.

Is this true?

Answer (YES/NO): NO